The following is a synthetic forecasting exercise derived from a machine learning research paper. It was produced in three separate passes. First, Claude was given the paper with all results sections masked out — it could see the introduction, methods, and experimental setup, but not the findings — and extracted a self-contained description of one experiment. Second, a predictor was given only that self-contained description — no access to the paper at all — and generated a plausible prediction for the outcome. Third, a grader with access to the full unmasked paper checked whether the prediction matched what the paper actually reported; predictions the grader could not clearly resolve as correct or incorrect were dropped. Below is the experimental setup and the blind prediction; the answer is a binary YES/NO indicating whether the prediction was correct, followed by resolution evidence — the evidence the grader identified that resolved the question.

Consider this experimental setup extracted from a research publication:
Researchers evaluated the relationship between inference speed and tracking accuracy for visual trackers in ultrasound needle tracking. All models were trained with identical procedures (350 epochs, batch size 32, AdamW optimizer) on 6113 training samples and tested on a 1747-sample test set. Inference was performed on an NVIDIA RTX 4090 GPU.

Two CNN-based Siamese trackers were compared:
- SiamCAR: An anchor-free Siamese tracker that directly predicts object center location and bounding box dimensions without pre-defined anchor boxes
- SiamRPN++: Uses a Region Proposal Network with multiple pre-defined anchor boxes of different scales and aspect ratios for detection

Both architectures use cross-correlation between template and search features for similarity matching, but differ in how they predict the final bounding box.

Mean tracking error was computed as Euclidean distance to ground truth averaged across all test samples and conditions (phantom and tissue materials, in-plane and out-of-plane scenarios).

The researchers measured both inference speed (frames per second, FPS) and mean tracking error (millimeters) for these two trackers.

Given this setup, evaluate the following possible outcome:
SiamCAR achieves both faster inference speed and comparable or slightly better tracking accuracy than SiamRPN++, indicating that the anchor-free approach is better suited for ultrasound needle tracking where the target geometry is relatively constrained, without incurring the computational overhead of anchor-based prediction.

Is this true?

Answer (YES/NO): NO